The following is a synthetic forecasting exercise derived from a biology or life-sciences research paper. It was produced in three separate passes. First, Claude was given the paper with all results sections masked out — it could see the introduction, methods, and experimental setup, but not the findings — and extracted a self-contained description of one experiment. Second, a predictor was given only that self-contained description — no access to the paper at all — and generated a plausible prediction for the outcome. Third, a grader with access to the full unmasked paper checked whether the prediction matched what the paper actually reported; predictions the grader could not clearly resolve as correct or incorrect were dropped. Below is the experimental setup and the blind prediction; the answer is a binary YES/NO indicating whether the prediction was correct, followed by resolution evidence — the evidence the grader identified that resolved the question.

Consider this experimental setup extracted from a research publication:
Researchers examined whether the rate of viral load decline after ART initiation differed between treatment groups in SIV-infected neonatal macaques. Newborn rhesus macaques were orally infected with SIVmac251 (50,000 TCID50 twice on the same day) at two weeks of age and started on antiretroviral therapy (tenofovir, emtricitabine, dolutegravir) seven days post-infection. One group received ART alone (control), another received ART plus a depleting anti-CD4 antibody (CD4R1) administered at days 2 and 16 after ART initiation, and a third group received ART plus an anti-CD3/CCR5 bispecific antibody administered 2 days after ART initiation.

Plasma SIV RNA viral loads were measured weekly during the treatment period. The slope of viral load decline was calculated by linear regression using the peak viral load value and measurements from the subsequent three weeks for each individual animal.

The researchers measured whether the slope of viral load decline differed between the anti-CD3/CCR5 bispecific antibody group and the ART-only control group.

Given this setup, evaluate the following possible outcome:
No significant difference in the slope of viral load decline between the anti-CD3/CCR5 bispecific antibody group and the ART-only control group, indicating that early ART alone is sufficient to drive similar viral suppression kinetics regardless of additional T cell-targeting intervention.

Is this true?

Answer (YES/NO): NO